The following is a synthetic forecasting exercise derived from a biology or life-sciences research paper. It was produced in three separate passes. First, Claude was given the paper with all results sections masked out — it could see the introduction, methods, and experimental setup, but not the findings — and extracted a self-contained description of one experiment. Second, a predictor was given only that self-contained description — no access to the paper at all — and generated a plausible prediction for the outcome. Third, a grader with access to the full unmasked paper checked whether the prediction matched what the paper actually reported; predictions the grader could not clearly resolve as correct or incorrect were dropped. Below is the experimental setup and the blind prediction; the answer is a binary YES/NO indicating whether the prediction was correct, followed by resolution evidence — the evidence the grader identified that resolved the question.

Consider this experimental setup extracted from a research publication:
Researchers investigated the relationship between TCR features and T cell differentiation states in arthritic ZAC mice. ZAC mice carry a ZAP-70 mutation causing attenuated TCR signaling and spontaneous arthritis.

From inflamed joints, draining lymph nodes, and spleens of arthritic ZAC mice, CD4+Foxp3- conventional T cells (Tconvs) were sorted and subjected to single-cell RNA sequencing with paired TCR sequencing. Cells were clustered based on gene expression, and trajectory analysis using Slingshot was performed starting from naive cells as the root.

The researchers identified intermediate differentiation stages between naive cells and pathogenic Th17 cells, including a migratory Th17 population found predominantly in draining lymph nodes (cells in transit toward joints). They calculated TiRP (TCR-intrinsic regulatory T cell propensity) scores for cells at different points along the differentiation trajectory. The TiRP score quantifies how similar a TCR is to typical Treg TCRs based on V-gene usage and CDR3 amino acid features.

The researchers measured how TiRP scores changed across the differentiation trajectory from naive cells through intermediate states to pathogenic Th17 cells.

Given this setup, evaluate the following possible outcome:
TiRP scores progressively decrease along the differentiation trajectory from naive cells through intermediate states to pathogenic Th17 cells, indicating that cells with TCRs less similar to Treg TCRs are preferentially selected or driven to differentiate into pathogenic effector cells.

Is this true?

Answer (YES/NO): NO